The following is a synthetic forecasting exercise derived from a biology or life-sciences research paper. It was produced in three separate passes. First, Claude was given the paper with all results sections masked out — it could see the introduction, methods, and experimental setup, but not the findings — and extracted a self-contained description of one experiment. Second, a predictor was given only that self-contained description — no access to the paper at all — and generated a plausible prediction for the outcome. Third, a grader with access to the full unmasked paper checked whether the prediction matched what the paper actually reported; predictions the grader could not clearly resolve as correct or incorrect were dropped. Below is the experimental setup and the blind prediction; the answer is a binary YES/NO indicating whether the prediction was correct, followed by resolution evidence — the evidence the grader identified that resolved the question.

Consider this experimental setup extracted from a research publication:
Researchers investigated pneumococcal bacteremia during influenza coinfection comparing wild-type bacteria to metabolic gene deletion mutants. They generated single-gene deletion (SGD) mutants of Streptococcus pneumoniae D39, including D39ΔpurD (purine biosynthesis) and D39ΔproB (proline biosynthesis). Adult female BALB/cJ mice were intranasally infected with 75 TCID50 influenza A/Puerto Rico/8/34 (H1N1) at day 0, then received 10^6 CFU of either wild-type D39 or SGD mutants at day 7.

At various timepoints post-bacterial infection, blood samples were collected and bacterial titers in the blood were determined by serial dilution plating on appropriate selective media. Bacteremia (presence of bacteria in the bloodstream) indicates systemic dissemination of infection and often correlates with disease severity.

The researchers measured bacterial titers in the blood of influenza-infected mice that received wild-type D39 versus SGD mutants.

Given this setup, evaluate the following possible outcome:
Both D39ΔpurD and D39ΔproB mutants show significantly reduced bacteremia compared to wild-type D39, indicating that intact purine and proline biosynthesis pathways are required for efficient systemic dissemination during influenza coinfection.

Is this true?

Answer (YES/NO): YES